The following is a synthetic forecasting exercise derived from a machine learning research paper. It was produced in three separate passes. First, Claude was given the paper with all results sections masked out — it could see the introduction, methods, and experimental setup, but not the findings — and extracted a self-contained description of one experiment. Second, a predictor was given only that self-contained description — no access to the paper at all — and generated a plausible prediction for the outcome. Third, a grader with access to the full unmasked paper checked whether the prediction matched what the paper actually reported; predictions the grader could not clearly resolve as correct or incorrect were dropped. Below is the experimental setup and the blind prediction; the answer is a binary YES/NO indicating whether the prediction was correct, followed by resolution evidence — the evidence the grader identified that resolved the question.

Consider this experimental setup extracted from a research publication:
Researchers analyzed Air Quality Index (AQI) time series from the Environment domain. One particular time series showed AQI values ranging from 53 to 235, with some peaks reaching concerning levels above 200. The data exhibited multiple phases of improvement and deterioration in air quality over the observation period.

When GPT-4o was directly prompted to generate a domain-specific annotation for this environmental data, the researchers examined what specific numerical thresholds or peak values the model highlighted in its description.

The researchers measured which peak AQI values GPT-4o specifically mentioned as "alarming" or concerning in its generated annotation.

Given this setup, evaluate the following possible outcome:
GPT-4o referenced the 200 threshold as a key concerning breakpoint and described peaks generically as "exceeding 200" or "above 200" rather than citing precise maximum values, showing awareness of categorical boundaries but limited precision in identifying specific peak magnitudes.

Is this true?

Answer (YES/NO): NO